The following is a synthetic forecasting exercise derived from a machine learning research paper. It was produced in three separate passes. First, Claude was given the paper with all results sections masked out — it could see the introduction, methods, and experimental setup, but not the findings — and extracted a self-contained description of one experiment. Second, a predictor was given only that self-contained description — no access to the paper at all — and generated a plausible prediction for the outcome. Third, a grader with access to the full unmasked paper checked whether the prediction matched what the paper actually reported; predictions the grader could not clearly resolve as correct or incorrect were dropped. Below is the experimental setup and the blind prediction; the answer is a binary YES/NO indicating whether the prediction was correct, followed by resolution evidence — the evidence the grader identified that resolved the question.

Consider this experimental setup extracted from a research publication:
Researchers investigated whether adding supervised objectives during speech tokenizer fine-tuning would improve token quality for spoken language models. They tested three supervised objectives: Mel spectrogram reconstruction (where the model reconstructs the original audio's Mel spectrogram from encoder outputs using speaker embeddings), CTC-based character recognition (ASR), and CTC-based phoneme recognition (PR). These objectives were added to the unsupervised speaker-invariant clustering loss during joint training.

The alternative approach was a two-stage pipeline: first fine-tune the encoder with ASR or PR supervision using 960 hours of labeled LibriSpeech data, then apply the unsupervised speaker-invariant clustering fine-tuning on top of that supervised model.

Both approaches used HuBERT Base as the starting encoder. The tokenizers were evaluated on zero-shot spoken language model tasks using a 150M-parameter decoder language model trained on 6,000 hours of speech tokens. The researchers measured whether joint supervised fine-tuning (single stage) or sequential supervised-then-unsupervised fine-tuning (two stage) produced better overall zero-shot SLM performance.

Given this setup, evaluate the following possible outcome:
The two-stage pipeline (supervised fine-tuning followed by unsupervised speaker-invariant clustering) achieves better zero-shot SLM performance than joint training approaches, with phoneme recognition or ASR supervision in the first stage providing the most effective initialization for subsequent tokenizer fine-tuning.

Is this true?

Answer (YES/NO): YES